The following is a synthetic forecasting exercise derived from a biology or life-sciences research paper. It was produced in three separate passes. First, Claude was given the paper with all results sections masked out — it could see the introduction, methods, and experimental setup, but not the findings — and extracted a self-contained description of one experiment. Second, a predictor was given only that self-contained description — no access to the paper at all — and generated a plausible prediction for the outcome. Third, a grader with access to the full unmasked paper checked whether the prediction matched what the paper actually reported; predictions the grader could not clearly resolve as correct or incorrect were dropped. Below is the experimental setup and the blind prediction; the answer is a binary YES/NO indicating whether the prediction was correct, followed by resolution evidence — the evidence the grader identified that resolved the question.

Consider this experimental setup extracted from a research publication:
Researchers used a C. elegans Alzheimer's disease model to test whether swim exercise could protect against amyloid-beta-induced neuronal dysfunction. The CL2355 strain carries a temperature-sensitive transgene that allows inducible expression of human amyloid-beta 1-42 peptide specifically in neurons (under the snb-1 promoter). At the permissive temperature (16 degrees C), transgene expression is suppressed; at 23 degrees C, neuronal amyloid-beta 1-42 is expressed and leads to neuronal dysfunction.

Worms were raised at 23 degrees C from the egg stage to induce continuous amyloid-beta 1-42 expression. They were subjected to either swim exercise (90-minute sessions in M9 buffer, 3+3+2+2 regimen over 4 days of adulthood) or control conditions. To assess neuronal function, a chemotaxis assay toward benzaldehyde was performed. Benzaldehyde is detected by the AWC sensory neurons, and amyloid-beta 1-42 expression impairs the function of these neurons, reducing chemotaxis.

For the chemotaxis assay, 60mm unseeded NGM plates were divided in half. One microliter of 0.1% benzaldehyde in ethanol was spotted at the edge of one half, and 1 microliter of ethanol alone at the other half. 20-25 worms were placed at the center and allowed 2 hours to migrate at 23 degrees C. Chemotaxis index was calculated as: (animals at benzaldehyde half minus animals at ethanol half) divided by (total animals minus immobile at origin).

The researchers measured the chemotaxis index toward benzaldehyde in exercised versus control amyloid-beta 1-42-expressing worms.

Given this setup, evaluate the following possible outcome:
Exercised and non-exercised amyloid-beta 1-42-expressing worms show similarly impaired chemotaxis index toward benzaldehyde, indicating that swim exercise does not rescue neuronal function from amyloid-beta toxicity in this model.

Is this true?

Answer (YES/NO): NO